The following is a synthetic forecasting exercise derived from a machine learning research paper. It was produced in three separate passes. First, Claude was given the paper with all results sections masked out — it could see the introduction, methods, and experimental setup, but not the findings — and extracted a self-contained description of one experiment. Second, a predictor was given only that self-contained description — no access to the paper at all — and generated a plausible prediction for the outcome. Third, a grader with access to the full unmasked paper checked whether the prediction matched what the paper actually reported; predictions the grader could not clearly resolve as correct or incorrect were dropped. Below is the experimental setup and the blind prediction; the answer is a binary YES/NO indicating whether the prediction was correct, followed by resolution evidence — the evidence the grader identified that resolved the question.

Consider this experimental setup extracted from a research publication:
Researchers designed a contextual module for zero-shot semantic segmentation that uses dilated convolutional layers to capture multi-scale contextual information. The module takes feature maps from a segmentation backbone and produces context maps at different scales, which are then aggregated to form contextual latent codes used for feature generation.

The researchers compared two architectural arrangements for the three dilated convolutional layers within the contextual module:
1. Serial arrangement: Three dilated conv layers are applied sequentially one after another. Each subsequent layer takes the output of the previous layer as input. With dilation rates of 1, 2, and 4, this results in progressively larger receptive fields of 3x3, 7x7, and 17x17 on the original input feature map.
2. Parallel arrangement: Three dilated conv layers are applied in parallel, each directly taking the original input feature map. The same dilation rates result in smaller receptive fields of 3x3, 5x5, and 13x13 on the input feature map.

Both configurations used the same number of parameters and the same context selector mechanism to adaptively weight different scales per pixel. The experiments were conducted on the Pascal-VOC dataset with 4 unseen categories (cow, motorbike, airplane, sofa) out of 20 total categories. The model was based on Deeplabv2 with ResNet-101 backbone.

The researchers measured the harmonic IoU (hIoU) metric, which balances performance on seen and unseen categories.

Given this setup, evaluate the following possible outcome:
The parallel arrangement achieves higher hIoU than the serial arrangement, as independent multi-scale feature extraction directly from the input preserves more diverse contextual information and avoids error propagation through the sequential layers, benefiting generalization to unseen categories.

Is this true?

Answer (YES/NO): NO